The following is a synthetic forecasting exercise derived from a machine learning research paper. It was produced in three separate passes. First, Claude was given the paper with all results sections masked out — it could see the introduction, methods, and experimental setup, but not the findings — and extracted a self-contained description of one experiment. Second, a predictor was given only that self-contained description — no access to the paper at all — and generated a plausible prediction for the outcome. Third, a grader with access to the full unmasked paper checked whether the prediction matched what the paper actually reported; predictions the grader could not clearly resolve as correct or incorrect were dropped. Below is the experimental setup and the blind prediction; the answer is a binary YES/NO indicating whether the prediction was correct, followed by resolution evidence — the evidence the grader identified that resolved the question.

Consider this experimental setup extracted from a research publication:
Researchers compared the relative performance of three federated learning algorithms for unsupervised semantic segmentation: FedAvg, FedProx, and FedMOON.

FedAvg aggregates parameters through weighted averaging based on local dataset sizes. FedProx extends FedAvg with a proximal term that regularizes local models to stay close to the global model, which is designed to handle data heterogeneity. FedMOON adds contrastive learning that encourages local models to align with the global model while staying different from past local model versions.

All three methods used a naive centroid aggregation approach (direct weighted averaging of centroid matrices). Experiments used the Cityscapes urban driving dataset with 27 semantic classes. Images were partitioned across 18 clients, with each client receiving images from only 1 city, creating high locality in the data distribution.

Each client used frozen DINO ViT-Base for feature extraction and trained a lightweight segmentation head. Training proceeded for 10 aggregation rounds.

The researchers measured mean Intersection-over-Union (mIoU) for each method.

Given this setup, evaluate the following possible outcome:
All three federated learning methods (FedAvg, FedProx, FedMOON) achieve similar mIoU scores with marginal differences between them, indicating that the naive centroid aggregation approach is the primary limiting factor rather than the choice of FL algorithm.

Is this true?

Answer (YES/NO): NO